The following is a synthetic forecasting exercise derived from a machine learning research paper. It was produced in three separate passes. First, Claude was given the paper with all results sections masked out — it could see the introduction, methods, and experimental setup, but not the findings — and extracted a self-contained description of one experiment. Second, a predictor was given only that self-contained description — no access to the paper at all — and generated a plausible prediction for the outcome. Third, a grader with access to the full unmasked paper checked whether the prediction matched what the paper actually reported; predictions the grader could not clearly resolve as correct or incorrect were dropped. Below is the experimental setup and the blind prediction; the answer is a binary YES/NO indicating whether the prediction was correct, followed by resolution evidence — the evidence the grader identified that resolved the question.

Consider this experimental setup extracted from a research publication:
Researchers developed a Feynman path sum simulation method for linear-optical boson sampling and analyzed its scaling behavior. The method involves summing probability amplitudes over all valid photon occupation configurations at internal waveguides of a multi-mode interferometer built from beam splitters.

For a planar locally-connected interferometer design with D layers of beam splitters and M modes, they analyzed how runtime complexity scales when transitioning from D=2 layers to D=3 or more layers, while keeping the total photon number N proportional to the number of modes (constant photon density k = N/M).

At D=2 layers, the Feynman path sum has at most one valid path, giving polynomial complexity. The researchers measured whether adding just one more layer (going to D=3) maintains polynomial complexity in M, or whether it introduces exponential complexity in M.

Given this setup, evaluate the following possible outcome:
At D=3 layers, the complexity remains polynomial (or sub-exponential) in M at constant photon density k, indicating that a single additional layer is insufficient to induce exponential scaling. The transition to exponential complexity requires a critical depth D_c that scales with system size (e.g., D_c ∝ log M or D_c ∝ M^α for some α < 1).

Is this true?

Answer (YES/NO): NO